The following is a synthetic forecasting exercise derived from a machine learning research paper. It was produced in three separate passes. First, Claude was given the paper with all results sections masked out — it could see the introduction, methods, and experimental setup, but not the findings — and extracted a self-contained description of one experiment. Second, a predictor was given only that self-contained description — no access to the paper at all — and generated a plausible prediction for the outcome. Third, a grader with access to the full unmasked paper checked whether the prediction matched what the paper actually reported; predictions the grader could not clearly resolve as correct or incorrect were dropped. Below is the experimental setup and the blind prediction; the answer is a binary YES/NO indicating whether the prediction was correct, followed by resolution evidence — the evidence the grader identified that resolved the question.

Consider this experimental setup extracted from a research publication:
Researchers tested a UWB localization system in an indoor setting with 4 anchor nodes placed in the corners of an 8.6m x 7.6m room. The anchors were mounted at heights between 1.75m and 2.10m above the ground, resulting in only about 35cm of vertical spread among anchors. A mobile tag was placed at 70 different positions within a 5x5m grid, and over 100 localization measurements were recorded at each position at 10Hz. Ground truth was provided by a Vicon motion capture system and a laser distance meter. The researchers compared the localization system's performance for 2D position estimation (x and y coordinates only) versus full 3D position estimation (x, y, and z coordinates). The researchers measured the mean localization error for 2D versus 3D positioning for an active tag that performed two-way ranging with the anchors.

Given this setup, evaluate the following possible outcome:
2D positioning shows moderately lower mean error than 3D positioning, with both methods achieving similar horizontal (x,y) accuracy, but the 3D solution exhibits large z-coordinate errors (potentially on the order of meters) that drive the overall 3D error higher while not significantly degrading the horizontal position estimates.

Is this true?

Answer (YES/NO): NO